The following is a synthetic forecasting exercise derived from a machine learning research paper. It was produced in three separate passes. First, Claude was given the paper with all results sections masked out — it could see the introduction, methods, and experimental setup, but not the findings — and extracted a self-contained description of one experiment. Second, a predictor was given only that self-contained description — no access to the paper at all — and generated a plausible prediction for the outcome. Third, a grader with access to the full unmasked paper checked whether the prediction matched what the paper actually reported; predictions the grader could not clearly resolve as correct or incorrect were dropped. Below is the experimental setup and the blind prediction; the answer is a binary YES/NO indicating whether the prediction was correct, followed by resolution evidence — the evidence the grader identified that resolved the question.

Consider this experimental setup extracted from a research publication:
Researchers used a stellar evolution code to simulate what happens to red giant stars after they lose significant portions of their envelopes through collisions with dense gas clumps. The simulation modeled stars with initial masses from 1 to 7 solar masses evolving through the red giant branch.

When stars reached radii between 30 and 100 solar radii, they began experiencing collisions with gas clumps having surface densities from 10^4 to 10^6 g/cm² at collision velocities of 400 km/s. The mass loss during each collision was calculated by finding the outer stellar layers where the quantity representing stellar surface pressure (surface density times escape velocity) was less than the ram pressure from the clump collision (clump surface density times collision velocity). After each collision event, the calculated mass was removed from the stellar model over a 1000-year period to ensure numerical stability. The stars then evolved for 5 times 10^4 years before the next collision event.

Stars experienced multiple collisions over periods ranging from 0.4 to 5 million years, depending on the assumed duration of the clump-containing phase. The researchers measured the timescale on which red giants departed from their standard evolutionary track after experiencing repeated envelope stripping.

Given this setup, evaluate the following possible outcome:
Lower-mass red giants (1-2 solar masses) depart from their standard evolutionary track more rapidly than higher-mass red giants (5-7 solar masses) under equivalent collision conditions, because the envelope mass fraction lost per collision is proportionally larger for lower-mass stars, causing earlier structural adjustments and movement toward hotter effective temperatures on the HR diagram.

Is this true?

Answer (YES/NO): YES